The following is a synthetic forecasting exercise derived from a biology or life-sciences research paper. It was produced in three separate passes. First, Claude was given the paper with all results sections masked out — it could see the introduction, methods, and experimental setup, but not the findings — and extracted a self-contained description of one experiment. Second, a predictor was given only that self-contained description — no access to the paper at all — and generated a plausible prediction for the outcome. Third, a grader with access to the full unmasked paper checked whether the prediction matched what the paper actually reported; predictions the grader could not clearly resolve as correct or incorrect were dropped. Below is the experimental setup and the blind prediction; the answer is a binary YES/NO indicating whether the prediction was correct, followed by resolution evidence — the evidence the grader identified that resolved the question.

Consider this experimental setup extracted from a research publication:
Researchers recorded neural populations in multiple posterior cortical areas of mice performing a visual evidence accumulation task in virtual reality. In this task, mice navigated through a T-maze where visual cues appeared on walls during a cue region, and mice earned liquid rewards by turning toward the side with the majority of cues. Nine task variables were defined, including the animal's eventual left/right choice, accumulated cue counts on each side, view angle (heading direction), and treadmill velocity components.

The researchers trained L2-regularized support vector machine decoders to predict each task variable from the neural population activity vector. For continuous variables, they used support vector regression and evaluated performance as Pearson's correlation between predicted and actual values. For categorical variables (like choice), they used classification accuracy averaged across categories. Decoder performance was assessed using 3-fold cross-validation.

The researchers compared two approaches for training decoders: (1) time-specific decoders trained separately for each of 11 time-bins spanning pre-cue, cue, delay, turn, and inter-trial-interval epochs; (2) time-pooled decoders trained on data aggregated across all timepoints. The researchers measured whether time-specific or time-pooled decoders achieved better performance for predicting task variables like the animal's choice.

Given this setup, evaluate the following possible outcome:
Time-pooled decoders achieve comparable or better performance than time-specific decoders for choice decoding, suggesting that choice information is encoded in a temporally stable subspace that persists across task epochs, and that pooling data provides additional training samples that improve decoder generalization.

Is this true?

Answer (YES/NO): NO